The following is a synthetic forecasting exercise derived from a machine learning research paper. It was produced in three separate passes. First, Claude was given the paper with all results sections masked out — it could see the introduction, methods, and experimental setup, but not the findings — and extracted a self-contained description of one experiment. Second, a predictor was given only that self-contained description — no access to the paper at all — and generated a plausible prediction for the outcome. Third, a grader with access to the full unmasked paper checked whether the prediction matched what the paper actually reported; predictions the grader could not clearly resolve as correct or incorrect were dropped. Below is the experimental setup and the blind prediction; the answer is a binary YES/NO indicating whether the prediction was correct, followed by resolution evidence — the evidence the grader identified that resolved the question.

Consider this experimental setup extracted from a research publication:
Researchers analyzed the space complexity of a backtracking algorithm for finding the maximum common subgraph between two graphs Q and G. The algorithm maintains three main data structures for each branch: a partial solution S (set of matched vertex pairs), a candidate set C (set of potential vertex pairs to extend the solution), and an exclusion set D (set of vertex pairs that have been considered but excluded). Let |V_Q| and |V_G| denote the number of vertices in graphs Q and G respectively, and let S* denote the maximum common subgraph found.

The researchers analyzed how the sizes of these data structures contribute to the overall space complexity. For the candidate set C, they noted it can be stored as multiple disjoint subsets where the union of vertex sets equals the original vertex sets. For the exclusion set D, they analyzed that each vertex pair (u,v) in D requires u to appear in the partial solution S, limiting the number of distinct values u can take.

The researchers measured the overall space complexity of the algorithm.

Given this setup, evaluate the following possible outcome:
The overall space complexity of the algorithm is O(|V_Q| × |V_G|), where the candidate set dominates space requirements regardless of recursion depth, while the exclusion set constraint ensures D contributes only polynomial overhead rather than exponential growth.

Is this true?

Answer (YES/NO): NO